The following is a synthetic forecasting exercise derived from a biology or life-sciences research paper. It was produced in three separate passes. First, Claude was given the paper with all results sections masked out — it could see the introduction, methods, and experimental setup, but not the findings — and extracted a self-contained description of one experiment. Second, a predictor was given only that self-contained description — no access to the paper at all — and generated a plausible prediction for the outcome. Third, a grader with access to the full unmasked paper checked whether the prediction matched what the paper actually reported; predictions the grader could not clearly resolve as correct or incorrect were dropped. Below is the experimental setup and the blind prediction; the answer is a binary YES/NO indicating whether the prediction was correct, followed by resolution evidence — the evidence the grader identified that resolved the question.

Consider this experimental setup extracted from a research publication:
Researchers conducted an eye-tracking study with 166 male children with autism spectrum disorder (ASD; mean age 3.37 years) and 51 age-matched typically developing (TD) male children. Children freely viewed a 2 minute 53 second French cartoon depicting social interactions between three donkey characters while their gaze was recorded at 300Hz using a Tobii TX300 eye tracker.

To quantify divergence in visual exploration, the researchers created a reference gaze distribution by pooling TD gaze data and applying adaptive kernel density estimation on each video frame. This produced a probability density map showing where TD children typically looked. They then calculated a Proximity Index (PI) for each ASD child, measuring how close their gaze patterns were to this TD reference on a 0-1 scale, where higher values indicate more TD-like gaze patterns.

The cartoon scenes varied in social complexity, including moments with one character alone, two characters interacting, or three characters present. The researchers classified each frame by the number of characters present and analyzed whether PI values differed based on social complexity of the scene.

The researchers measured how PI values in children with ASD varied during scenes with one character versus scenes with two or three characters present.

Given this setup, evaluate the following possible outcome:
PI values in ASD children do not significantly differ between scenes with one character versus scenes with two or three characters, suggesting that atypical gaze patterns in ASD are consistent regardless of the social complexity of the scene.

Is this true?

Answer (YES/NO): NO